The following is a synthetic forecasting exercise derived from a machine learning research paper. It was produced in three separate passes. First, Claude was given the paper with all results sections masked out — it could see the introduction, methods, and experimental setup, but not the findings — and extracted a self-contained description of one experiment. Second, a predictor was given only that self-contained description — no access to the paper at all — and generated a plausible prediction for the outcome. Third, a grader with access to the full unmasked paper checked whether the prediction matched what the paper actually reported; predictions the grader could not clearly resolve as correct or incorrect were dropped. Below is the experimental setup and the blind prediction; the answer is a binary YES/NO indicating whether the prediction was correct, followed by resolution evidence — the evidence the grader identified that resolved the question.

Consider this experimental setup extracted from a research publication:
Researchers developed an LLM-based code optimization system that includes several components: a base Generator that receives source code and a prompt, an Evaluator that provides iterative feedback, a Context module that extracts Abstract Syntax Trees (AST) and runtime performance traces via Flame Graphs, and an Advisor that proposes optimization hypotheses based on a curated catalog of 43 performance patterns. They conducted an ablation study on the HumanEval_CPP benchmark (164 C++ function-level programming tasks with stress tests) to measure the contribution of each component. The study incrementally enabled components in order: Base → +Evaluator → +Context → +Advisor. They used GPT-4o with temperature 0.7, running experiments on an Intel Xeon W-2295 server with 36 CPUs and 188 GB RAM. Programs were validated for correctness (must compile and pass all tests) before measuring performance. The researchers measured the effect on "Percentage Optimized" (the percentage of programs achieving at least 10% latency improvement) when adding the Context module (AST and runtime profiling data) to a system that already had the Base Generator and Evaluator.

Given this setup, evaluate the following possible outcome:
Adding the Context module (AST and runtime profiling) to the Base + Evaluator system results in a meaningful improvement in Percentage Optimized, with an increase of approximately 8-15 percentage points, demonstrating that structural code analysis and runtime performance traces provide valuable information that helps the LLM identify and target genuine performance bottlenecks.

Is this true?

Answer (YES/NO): NO